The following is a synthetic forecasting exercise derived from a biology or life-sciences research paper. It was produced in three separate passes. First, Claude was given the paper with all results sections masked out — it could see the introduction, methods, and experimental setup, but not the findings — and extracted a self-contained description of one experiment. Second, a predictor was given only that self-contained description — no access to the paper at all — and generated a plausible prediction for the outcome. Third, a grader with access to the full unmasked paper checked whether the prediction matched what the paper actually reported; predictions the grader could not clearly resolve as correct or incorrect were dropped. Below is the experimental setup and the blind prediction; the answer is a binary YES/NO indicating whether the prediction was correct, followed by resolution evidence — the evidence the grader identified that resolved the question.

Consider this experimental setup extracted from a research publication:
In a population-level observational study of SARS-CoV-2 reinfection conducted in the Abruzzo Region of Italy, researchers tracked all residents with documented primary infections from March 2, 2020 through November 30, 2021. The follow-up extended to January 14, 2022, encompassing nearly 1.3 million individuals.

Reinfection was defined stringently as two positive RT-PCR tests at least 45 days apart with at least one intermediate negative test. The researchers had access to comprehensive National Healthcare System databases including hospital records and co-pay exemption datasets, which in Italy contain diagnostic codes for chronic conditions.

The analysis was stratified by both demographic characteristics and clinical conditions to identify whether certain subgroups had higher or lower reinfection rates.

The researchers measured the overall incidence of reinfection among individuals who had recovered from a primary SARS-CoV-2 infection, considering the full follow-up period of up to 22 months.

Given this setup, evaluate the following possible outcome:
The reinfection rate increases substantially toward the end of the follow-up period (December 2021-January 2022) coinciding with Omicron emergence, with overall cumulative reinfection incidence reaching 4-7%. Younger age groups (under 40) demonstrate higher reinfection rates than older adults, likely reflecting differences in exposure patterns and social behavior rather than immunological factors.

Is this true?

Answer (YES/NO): NO